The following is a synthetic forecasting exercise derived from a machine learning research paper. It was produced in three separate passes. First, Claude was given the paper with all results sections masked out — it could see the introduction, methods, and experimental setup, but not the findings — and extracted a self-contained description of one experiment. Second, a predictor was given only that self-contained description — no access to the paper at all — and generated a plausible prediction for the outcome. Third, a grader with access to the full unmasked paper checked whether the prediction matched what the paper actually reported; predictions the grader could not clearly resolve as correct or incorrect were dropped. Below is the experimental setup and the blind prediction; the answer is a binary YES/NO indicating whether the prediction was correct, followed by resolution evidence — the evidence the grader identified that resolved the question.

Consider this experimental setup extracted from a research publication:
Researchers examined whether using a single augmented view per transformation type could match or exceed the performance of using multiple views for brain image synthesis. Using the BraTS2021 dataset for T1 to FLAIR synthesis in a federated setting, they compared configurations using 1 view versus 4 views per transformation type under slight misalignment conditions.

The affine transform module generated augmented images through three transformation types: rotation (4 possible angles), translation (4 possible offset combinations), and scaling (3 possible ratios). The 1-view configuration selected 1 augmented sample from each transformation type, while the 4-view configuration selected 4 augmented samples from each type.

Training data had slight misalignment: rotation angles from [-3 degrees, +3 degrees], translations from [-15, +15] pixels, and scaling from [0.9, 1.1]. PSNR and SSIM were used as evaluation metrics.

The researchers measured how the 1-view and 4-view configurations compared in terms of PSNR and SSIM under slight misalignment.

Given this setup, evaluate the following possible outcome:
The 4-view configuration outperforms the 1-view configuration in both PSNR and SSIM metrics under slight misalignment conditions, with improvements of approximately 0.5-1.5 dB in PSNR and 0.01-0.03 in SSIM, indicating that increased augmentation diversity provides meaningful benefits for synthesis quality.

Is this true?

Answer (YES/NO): NO